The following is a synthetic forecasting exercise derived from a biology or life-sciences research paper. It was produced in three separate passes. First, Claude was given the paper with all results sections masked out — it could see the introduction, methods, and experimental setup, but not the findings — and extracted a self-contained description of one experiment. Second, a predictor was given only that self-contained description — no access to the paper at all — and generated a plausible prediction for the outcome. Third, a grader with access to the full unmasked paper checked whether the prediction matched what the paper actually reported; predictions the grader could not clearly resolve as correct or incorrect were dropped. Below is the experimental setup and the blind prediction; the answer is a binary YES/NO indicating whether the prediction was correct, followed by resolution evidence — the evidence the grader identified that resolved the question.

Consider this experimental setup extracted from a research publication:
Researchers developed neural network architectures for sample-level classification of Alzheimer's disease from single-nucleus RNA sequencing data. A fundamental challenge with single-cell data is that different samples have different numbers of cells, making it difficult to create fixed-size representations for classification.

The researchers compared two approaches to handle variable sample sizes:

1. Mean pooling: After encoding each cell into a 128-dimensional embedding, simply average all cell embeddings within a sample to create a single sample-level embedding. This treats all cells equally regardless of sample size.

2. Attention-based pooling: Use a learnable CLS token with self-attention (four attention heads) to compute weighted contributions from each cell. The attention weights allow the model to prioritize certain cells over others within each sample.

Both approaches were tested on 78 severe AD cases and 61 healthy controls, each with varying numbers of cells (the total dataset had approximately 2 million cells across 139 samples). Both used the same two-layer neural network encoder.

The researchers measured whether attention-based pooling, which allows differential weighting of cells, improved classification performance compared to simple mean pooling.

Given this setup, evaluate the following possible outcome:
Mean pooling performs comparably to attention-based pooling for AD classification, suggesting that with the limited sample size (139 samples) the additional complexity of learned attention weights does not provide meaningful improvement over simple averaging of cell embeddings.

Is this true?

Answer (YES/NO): YES